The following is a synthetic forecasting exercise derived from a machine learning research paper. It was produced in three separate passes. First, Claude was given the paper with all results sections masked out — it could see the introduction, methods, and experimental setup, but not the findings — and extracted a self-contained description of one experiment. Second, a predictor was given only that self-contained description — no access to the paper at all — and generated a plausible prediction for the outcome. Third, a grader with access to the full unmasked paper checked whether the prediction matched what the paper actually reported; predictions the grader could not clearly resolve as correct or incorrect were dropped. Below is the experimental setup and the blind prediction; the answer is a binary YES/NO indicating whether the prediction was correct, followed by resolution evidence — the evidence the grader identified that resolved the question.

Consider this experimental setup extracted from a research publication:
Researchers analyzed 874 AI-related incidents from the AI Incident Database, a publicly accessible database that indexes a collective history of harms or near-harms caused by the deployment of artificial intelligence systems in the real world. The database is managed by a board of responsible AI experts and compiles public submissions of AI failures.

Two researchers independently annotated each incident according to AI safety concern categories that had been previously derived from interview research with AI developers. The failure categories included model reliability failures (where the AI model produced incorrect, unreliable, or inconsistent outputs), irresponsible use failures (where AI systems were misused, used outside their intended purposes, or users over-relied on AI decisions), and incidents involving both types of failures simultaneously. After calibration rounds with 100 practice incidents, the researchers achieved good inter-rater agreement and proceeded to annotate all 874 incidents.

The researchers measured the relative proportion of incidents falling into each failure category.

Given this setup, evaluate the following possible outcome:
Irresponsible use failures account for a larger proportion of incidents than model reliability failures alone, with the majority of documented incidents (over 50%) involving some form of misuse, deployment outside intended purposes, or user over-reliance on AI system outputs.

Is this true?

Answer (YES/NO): NO